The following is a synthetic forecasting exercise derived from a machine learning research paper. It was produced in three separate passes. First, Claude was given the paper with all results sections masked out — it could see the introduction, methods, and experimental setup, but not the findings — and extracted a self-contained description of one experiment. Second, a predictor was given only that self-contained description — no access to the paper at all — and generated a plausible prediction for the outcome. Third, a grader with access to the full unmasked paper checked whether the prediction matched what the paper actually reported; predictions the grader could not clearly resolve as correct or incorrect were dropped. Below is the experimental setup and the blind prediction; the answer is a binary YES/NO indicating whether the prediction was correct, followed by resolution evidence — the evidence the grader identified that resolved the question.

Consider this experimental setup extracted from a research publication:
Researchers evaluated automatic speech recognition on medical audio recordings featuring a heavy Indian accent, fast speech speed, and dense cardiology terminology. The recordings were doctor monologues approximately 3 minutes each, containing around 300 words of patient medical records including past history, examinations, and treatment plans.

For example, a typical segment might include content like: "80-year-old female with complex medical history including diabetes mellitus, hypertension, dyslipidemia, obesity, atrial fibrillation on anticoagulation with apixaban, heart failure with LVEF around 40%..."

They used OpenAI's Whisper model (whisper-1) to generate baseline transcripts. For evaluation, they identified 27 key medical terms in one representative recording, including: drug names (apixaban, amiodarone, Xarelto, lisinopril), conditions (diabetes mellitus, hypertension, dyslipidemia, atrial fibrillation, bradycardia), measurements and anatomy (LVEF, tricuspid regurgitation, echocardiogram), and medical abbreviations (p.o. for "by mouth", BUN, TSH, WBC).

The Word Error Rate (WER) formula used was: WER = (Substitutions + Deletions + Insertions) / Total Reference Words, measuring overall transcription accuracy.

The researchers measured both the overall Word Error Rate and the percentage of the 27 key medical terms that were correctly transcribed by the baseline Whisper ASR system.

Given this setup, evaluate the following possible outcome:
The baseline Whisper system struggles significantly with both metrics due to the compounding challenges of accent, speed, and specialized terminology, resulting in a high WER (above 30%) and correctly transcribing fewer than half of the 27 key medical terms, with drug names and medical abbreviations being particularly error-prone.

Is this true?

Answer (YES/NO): NO